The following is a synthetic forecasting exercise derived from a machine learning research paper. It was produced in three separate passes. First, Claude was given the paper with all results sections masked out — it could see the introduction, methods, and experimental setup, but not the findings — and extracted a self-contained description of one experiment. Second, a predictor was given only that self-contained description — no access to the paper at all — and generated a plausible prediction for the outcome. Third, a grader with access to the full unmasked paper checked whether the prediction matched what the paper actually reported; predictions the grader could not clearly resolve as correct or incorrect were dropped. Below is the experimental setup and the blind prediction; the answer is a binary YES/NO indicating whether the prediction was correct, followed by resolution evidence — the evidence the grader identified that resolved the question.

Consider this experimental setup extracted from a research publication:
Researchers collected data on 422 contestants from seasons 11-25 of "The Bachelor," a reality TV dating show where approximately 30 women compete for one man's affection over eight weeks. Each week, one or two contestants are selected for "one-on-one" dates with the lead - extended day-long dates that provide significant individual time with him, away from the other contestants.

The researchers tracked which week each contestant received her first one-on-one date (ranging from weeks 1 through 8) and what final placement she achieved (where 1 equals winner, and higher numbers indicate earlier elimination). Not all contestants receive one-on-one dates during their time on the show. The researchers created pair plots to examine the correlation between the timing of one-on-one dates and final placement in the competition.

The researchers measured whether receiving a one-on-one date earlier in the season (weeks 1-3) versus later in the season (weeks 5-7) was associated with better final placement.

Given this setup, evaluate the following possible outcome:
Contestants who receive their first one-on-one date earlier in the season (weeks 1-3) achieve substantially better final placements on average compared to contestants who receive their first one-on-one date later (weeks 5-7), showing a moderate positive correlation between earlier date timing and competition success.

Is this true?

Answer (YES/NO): NO